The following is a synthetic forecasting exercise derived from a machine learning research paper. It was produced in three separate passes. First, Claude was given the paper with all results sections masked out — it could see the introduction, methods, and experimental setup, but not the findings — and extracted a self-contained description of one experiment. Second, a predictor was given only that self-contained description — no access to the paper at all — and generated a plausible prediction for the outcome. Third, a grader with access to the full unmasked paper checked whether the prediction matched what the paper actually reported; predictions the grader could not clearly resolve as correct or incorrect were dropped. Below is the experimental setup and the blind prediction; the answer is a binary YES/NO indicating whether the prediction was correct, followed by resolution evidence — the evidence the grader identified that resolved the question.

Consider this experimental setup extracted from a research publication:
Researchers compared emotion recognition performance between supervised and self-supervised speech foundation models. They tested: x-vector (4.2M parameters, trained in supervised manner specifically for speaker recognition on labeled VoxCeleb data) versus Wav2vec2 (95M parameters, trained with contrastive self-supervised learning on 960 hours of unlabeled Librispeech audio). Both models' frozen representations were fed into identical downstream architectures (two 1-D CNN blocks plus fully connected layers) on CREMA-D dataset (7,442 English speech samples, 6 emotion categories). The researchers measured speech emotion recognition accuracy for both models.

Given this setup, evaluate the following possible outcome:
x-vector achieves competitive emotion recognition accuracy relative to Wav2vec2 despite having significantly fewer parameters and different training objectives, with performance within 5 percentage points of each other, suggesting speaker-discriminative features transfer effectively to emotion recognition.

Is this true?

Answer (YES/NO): YES